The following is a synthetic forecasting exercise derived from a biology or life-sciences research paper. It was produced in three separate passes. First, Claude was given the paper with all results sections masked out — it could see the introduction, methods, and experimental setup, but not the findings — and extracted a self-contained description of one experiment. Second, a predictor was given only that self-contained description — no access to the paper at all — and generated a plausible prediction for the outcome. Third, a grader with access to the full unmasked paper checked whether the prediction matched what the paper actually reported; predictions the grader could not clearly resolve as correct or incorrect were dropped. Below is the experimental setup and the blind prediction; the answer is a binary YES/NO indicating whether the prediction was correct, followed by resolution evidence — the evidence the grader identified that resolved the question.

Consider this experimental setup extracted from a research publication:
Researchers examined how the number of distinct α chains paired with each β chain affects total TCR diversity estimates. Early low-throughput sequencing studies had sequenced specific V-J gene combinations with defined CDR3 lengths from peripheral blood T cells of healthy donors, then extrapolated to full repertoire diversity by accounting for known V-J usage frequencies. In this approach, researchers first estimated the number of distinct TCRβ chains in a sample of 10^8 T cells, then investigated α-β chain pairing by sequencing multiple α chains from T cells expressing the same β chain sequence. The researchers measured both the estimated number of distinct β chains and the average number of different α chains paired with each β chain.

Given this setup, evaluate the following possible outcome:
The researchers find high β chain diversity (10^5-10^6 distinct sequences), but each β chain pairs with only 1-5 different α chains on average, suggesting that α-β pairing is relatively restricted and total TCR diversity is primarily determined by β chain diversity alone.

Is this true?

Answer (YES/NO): NO